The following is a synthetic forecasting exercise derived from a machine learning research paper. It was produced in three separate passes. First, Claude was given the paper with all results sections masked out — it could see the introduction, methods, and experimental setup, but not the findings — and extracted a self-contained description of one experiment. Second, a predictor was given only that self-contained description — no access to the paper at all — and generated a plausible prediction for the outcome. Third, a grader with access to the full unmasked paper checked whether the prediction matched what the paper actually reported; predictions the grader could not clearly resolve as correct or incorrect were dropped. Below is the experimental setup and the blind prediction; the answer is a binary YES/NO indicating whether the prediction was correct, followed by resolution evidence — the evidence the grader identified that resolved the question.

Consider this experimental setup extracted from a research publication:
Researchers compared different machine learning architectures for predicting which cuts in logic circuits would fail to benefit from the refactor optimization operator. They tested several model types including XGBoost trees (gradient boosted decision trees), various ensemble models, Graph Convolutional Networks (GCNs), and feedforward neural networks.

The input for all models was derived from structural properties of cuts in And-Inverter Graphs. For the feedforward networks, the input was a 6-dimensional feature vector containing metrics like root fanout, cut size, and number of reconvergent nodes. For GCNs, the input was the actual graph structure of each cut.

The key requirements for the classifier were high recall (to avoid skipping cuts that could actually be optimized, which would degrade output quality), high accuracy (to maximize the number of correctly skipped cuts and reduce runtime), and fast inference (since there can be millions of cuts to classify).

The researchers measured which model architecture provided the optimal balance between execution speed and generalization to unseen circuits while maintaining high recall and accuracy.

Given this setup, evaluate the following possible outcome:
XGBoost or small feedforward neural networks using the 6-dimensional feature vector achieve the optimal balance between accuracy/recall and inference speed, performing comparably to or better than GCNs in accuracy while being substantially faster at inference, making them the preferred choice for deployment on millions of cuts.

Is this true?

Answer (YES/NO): NO